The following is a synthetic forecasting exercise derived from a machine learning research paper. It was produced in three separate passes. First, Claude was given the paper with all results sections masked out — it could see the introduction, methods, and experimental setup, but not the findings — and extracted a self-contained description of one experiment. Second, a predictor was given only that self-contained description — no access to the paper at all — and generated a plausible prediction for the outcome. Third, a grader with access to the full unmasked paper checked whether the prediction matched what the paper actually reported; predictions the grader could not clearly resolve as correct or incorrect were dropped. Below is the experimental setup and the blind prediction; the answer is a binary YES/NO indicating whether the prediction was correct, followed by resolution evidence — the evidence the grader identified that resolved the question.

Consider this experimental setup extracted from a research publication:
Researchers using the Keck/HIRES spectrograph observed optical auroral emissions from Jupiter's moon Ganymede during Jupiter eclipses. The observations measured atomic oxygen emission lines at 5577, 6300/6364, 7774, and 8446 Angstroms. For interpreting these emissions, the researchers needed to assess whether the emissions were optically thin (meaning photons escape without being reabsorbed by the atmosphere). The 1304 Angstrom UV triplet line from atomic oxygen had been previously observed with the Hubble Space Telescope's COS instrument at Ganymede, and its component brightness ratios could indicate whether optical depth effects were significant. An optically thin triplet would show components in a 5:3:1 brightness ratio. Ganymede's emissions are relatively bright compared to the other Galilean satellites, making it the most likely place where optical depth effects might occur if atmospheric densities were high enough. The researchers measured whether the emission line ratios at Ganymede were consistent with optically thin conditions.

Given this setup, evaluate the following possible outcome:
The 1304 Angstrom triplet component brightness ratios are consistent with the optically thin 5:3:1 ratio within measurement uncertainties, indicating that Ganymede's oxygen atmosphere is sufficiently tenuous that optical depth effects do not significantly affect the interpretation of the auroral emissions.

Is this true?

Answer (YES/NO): YES